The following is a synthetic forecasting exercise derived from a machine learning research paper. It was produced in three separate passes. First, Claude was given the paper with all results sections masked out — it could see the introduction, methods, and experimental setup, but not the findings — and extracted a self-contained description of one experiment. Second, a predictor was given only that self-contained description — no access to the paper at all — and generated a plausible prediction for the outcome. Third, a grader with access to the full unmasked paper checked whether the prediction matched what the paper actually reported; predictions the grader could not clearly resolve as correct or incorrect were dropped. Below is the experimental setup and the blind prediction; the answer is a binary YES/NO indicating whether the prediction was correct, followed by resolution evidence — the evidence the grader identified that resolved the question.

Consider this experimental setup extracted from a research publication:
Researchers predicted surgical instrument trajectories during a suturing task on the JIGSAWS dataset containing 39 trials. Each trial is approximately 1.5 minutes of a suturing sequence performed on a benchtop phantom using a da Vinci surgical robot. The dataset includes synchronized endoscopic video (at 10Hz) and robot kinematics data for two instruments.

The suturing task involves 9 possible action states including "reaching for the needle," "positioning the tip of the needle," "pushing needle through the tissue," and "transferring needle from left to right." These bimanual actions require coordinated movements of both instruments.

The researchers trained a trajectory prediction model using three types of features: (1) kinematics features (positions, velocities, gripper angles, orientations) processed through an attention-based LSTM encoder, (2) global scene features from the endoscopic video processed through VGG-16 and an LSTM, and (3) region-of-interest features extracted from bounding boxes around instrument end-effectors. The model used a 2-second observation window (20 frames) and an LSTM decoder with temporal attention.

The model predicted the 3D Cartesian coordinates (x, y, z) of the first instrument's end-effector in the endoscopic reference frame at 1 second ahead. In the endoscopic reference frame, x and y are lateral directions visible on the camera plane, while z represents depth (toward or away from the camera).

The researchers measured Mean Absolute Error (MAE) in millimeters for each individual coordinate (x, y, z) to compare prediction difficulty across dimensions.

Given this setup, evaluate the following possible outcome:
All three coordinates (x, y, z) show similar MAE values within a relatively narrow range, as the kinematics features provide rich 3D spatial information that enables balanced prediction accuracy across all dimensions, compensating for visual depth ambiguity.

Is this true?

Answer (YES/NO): NO